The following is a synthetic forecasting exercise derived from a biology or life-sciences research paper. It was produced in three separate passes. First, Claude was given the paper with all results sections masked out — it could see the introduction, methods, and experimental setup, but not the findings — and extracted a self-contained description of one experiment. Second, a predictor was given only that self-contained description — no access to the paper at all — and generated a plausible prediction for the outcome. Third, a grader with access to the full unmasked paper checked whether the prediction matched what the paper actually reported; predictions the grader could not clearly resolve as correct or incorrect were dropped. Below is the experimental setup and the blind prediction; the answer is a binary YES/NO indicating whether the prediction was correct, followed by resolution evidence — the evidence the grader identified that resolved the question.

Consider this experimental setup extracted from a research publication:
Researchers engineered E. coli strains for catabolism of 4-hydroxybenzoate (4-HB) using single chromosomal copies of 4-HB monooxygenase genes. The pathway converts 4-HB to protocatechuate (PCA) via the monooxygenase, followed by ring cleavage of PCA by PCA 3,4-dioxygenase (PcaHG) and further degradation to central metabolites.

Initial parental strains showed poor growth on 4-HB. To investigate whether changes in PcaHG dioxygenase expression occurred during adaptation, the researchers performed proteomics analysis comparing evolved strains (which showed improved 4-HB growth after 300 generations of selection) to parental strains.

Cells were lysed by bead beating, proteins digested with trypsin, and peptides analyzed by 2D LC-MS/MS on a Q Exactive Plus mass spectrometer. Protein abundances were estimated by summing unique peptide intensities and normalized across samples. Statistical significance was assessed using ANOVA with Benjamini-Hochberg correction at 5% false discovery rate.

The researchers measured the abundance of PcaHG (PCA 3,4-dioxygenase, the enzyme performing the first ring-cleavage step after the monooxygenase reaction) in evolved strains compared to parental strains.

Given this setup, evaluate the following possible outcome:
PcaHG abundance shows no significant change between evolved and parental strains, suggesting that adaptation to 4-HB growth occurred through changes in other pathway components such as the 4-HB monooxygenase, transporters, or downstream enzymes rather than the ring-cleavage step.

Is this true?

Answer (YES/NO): NO